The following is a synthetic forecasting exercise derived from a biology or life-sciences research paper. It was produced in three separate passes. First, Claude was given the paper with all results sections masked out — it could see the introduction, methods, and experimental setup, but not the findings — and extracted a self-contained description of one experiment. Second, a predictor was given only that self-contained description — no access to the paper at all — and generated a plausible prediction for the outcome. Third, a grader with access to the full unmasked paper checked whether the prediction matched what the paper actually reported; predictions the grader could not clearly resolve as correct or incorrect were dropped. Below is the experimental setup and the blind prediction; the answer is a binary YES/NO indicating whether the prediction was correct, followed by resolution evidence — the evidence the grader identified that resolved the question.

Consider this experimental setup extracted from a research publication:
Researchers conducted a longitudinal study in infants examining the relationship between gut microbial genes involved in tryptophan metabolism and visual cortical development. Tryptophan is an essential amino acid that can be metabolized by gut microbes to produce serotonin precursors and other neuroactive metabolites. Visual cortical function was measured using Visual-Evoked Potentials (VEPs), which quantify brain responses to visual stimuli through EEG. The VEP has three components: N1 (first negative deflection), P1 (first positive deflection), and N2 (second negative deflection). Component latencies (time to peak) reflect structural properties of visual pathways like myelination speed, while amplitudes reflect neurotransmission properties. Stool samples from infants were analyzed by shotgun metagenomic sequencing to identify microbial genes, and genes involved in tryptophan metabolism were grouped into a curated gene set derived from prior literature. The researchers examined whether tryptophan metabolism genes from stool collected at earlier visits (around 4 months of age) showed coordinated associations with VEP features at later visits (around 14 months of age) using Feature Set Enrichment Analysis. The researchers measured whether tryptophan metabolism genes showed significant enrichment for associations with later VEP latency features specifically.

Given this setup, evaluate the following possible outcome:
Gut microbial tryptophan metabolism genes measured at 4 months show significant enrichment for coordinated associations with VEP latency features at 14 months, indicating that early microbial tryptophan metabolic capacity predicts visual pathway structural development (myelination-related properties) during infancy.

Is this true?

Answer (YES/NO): NO